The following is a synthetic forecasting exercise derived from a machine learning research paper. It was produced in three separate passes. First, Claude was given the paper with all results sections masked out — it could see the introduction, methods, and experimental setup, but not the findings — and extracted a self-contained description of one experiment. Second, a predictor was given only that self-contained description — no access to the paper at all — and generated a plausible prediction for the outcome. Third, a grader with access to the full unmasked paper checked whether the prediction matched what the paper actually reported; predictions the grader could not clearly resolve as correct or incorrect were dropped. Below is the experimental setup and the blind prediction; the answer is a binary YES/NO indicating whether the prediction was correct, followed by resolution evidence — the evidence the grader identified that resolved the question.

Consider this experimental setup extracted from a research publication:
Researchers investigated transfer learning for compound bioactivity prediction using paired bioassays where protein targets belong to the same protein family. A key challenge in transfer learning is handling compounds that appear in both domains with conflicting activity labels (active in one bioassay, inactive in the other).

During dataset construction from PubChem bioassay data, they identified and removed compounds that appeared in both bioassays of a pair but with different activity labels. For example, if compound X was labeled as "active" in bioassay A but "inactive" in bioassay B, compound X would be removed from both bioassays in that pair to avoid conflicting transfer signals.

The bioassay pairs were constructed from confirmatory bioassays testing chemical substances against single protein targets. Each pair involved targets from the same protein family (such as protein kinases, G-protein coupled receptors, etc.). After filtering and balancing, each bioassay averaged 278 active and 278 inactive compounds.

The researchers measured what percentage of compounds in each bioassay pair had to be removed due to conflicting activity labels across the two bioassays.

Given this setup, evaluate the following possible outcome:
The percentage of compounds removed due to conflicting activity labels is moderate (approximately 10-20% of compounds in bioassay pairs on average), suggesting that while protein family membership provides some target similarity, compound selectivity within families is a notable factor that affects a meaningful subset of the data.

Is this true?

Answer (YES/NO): NO